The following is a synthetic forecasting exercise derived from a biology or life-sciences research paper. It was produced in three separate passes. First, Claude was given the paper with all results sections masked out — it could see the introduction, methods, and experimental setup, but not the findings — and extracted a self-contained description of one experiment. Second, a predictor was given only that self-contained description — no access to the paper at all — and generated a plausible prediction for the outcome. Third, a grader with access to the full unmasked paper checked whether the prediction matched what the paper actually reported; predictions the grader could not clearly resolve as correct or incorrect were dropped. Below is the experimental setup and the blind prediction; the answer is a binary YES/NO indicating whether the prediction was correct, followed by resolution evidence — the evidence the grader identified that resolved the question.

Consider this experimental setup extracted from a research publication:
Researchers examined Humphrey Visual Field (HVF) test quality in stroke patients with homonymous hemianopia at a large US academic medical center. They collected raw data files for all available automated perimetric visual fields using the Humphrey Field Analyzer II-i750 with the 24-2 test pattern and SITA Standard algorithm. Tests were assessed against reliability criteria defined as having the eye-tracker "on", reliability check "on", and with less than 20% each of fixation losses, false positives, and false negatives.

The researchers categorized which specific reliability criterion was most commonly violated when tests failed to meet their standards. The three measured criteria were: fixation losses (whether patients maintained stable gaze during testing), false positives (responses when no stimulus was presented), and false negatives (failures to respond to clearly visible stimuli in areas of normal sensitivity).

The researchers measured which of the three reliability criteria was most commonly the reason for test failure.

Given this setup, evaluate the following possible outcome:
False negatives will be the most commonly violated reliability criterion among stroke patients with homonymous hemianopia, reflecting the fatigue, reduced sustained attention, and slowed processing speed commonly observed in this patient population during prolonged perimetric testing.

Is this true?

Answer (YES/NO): NO